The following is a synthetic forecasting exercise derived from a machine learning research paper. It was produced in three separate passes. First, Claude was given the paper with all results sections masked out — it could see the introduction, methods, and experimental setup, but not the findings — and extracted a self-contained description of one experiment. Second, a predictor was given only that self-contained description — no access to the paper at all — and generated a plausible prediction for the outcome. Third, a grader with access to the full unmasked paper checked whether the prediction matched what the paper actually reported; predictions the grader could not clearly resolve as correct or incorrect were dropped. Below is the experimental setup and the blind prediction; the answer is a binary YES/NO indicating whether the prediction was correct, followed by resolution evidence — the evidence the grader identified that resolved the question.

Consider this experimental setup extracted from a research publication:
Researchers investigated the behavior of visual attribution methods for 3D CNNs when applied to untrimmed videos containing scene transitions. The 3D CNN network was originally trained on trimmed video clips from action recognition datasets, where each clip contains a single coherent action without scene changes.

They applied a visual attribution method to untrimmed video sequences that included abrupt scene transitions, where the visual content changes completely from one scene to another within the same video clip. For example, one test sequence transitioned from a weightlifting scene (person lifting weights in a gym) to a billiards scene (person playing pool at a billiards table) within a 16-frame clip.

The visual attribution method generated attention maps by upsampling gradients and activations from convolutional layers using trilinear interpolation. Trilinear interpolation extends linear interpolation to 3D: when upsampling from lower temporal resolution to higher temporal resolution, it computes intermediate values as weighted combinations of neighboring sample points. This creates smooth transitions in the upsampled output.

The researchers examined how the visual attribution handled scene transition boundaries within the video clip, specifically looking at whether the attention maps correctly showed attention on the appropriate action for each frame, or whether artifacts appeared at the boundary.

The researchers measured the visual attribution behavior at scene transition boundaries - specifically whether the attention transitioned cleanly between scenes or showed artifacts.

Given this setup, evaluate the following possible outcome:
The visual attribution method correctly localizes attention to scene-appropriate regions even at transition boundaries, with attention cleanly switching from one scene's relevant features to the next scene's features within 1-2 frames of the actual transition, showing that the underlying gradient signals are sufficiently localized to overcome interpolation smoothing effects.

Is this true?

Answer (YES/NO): NO